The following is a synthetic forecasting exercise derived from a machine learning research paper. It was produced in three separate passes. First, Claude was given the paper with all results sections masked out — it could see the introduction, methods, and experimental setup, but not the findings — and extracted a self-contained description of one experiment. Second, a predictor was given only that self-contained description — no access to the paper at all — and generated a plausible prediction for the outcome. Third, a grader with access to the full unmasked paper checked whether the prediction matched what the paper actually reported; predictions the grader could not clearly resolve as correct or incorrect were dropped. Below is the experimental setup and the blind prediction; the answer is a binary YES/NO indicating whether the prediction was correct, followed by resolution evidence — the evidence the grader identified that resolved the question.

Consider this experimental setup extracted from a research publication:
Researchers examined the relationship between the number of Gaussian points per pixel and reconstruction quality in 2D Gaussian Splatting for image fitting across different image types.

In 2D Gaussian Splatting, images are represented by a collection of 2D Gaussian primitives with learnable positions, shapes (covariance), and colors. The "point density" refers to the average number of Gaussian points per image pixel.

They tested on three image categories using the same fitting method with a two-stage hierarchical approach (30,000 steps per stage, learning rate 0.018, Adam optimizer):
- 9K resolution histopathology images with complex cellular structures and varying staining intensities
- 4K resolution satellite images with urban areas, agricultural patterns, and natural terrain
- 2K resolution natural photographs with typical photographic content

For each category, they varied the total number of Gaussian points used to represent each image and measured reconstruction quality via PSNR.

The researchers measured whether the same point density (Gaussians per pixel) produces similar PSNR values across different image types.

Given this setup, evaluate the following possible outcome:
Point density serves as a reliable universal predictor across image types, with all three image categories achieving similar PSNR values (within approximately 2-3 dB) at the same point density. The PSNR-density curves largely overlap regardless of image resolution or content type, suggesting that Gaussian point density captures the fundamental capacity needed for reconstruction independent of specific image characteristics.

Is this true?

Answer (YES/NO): NO